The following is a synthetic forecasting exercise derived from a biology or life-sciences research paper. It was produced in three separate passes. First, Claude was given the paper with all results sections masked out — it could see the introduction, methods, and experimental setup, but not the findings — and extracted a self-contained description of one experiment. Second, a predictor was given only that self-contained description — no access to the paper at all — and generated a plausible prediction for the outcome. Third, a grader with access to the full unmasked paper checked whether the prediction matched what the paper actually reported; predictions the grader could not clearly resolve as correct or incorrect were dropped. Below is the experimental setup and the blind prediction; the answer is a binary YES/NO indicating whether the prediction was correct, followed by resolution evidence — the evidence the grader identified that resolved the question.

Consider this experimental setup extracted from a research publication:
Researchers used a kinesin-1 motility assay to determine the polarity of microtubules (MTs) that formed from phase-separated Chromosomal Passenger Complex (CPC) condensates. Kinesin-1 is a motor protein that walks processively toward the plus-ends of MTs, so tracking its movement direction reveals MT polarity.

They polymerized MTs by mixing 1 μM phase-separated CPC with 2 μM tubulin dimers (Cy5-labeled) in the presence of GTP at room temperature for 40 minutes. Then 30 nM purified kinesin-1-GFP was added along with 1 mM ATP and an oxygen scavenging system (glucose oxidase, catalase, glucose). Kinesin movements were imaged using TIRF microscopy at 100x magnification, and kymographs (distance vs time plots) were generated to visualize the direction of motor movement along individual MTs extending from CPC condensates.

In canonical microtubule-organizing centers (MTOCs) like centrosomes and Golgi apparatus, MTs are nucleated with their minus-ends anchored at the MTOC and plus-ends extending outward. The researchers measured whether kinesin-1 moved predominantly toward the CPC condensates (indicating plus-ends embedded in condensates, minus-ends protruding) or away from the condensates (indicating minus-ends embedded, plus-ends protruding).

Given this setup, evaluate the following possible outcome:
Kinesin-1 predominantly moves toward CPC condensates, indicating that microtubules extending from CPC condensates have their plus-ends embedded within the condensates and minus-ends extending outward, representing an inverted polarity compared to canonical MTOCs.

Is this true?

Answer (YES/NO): YES